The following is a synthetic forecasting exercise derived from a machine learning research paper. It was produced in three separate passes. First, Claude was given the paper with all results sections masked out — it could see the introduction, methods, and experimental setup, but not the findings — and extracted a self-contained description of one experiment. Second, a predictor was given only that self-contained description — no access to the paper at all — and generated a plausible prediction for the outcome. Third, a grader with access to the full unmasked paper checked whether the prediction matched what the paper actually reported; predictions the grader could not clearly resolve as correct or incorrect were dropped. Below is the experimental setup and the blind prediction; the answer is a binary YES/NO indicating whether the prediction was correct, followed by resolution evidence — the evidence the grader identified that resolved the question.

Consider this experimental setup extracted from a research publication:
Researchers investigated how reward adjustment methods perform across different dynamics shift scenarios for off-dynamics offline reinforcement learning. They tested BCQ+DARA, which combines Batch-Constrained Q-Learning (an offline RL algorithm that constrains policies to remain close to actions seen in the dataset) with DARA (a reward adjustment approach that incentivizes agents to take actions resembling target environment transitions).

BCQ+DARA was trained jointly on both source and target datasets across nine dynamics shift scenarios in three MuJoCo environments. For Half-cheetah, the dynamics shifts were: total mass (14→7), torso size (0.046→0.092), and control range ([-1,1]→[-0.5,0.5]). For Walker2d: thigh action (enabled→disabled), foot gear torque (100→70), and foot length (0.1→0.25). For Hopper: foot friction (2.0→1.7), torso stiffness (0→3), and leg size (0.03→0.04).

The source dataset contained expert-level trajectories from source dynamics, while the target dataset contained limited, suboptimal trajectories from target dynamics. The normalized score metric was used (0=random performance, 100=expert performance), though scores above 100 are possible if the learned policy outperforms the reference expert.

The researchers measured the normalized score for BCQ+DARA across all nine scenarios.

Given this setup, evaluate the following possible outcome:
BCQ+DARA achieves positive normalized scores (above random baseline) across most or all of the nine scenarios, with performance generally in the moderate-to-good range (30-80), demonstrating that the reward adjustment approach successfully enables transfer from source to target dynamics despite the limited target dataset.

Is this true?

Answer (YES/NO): NO